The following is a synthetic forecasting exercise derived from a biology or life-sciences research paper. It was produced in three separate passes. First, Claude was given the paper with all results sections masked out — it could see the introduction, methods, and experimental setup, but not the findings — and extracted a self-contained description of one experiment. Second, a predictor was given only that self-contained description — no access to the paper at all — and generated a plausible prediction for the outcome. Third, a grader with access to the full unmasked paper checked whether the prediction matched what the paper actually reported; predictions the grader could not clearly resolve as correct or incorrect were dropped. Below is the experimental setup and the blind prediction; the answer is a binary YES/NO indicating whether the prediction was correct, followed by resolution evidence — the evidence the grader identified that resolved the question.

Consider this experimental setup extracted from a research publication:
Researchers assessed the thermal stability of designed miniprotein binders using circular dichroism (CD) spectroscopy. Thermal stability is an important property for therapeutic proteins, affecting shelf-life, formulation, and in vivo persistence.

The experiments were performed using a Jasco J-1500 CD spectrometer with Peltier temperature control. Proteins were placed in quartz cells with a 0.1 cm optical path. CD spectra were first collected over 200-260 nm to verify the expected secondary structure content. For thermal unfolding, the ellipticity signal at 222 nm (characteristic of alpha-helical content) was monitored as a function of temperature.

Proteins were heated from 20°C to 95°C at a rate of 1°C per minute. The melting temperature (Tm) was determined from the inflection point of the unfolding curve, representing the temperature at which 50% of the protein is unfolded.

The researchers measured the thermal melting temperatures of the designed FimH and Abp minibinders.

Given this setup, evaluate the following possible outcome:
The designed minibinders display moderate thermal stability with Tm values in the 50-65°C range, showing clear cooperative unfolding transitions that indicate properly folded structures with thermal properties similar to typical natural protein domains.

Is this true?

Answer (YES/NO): NO